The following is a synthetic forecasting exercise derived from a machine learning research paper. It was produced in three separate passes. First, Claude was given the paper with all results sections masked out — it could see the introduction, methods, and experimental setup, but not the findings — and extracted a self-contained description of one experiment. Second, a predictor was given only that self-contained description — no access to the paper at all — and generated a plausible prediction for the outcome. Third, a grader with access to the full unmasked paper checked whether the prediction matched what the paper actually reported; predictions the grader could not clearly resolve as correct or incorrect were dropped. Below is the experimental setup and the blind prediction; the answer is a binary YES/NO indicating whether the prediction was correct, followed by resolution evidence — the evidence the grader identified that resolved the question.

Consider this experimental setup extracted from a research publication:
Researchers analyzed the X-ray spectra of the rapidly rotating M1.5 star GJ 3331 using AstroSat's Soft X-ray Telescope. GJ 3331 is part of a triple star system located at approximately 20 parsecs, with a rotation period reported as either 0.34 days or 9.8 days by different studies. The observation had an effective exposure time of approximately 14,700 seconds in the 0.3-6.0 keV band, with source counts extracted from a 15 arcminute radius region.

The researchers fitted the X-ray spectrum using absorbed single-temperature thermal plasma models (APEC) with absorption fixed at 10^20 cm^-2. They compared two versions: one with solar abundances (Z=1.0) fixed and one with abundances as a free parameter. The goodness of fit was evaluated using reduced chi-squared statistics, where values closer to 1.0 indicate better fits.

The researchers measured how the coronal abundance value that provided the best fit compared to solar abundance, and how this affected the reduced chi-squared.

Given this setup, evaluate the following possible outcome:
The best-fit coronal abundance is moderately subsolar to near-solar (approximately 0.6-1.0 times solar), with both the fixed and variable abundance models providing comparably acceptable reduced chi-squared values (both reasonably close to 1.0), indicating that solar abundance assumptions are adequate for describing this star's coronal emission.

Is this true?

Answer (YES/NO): NO